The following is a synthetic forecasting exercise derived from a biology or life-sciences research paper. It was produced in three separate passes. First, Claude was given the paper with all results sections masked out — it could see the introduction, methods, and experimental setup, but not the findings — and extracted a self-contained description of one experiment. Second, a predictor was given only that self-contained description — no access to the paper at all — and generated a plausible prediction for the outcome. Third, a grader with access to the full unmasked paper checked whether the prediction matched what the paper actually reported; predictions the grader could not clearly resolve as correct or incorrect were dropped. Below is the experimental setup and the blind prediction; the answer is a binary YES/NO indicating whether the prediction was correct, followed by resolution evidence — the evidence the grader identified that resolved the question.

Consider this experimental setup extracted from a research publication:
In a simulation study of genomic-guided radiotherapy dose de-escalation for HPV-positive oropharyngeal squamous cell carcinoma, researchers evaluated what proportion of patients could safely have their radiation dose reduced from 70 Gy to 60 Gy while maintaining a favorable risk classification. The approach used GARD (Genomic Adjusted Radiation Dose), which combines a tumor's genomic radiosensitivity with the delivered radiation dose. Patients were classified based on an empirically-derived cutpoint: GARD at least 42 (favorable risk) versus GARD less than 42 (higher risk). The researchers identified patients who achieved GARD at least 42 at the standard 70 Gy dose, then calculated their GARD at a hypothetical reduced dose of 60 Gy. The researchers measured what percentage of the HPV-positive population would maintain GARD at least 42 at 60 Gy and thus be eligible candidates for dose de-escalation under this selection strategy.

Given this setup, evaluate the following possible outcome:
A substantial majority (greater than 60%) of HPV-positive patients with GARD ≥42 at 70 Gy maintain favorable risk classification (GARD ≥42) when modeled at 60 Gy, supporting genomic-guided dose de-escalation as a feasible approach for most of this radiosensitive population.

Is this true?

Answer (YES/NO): NO